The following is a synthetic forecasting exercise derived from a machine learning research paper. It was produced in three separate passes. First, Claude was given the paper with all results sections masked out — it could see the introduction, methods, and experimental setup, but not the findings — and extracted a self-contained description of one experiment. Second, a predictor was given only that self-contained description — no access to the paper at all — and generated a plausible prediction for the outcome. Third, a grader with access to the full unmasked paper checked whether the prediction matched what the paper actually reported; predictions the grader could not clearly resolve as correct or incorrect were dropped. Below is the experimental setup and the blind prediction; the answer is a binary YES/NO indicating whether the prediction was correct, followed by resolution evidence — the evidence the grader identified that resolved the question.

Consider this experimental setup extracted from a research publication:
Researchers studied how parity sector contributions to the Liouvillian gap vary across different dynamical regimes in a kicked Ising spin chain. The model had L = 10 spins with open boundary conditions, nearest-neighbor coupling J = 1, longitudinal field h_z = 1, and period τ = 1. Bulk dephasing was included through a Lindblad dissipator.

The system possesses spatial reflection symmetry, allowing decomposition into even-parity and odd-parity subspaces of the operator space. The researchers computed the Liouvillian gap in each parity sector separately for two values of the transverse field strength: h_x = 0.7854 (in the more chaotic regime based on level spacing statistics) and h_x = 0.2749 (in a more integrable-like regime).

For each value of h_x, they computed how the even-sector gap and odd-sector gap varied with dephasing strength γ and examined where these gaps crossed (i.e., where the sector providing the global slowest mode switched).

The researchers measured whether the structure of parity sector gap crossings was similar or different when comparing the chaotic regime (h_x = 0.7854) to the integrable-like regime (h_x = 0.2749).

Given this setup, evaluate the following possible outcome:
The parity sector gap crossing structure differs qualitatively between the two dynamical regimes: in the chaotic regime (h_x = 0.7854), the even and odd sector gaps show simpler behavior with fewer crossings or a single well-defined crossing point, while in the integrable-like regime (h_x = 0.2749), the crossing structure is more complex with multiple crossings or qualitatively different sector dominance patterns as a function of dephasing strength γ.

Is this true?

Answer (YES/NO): YES